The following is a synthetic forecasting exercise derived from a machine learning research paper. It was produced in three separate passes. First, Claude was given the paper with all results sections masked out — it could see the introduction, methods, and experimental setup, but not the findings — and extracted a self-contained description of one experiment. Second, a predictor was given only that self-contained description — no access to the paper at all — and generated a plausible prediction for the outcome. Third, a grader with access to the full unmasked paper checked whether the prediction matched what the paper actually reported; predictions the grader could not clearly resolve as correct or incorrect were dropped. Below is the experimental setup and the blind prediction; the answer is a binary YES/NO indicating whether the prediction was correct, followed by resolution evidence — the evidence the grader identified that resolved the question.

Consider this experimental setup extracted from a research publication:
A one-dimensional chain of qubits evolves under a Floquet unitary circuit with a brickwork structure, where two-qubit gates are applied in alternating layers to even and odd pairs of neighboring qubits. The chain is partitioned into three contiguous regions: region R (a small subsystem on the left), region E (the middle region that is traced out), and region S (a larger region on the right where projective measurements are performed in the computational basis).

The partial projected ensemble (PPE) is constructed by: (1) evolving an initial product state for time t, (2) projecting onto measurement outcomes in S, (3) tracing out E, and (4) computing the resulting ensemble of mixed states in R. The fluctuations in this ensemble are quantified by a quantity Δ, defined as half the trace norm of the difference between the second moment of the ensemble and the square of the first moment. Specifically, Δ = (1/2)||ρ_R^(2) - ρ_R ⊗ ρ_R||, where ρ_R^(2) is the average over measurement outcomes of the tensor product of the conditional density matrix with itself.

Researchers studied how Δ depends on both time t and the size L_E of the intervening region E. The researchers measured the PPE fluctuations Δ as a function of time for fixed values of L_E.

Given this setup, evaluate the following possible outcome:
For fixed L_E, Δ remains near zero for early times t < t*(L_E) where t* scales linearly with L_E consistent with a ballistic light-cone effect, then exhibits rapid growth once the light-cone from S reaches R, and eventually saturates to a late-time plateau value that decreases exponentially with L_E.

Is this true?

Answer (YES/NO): YES